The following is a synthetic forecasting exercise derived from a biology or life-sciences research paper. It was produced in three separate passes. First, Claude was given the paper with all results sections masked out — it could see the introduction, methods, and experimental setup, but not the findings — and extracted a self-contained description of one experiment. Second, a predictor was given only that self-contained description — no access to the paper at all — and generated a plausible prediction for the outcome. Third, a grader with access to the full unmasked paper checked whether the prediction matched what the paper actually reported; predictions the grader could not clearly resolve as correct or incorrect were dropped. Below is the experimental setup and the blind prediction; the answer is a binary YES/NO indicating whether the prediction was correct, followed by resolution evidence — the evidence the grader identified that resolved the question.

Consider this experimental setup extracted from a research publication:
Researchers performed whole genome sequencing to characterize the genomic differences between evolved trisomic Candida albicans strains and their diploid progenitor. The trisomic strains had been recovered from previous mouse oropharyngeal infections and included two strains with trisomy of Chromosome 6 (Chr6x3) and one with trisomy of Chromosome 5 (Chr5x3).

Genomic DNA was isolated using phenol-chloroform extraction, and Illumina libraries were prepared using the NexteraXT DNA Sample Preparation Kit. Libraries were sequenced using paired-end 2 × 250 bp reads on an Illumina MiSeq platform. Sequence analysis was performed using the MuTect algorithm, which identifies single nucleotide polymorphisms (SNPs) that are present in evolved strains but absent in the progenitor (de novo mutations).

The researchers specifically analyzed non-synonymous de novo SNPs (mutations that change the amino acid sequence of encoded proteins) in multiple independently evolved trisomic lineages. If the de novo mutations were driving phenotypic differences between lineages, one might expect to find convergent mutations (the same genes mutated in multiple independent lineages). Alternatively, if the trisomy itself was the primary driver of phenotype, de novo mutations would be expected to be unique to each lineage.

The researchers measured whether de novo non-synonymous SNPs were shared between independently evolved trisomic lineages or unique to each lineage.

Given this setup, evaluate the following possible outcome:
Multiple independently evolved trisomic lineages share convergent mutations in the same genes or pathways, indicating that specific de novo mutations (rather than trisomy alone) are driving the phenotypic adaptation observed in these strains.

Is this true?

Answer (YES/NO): NO